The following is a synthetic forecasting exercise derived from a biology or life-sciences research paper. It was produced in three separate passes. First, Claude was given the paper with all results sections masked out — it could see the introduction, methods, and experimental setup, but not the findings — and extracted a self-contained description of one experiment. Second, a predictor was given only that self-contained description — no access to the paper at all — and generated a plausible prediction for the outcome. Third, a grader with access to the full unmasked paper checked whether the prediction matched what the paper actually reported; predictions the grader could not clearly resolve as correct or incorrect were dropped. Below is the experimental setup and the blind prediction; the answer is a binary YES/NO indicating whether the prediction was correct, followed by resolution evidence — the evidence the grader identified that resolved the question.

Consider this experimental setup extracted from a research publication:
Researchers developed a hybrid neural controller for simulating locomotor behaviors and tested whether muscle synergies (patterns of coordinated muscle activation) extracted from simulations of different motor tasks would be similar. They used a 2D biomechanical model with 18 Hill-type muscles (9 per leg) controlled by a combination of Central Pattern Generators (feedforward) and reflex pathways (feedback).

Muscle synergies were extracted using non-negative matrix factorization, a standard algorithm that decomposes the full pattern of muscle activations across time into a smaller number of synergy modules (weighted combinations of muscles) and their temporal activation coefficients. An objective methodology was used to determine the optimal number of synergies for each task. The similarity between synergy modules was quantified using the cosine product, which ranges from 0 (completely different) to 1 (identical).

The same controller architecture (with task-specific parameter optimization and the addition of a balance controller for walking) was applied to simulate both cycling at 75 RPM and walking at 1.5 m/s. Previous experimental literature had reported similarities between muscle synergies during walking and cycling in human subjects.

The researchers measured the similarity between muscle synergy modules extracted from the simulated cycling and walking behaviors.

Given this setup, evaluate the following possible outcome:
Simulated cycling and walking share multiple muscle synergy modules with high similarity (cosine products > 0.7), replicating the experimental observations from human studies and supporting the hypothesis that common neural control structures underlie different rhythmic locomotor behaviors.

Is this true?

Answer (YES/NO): YES